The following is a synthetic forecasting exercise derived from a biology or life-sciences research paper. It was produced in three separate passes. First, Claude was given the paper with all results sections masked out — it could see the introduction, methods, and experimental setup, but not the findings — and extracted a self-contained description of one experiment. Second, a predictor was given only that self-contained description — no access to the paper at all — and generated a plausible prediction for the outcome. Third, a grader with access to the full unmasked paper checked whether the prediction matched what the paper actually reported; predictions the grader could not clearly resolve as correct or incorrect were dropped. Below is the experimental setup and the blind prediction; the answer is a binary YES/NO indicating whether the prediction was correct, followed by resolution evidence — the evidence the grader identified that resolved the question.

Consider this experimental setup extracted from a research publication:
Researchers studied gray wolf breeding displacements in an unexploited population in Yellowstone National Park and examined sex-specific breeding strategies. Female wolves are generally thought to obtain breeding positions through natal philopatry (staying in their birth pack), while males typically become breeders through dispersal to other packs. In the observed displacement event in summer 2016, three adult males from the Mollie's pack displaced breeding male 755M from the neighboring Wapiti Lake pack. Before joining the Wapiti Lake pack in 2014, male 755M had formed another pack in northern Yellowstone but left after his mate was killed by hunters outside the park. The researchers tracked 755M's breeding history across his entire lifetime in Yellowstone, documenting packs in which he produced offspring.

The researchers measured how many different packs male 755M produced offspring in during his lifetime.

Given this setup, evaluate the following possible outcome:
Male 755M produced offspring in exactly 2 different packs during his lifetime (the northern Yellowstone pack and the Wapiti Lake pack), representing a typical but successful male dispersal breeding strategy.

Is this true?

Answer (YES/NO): NO